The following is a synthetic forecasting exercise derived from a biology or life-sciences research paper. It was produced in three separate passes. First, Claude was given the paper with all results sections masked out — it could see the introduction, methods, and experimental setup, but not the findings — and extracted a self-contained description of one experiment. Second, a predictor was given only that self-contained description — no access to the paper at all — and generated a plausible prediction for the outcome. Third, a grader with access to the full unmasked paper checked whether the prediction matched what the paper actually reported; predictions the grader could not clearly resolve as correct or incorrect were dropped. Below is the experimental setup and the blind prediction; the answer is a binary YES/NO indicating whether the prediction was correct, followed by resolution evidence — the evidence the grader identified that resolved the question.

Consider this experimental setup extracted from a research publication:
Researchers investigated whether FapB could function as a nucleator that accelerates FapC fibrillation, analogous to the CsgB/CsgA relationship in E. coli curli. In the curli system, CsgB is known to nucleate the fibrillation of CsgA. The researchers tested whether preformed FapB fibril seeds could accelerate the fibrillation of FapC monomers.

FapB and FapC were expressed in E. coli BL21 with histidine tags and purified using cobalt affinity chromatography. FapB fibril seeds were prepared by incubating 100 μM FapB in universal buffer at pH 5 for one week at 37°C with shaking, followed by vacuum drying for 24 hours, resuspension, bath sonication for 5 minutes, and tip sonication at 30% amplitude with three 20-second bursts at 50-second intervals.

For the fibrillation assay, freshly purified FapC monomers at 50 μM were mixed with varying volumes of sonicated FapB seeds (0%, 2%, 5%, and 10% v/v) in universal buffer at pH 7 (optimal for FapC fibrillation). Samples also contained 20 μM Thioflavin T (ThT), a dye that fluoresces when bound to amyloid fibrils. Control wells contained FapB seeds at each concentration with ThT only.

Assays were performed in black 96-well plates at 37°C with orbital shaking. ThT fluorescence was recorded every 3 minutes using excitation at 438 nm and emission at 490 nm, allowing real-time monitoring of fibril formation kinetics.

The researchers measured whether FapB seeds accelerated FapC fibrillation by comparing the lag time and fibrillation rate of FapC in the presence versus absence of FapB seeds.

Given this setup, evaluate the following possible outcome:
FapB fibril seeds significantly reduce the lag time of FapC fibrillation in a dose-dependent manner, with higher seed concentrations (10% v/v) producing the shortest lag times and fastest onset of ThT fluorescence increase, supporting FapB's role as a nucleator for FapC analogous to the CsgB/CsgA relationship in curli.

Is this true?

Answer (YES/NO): NO